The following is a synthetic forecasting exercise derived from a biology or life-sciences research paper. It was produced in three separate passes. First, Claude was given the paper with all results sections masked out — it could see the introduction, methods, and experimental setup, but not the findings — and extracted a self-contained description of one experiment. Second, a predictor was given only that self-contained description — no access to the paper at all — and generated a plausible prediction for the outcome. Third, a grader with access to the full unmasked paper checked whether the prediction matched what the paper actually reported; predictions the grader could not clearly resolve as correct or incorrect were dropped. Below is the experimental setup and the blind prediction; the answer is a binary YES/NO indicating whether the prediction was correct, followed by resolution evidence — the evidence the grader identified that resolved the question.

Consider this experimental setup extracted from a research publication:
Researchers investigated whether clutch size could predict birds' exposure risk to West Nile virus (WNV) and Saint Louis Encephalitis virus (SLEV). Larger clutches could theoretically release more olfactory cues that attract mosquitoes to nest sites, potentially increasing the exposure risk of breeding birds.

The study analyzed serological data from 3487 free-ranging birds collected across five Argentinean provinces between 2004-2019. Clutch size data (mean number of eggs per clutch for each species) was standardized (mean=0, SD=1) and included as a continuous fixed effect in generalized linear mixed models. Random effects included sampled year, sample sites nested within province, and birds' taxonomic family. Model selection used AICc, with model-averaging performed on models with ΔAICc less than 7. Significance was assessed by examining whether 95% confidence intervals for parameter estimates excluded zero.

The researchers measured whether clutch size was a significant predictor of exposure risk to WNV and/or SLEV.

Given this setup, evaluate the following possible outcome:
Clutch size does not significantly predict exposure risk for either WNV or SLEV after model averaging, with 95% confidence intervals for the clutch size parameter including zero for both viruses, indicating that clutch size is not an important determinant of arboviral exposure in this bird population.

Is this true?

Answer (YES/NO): YES